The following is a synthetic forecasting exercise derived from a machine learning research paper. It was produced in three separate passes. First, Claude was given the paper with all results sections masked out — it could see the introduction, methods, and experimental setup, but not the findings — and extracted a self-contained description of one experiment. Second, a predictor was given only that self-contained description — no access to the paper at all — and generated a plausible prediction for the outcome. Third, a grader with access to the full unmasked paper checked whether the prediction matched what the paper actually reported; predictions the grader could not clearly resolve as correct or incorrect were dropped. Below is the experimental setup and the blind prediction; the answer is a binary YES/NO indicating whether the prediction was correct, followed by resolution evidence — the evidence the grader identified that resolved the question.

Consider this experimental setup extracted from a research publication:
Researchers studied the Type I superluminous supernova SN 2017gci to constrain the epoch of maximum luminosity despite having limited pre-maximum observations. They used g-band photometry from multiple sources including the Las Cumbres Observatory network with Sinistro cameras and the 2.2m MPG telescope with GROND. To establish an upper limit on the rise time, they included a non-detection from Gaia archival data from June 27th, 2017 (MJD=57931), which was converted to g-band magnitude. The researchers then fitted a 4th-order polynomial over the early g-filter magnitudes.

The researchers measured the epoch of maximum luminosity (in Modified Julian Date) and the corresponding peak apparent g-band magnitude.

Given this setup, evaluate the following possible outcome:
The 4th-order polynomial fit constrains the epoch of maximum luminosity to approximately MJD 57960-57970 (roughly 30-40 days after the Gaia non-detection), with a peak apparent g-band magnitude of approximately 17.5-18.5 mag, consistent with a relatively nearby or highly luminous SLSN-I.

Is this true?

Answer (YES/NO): NO